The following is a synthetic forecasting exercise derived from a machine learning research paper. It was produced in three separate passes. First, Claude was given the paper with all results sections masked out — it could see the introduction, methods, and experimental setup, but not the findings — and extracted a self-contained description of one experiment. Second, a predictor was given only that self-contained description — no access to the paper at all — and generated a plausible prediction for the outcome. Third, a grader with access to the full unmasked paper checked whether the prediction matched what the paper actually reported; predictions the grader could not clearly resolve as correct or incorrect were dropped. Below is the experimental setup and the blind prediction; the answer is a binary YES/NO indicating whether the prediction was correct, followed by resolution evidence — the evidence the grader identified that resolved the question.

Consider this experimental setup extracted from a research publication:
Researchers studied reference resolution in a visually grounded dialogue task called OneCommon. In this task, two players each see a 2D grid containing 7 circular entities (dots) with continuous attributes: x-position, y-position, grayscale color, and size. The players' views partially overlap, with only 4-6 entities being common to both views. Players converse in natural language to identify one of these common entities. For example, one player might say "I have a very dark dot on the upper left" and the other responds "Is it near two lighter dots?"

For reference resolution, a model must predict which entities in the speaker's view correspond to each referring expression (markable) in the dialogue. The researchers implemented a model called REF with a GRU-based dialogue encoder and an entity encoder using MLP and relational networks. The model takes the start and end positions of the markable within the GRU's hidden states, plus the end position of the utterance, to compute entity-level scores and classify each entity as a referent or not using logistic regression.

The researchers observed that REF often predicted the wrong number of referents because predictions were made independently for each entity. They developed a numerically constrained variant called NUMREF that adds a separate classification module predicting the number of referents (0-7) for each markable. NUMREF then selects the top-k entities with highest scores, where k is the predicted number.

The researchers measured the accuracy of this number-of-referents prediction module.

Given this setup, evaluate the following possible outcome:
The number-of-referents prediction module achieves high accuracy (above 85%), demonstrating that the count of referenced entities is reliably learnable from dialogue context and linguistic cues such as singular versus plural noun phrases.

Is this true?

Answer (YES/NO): YES